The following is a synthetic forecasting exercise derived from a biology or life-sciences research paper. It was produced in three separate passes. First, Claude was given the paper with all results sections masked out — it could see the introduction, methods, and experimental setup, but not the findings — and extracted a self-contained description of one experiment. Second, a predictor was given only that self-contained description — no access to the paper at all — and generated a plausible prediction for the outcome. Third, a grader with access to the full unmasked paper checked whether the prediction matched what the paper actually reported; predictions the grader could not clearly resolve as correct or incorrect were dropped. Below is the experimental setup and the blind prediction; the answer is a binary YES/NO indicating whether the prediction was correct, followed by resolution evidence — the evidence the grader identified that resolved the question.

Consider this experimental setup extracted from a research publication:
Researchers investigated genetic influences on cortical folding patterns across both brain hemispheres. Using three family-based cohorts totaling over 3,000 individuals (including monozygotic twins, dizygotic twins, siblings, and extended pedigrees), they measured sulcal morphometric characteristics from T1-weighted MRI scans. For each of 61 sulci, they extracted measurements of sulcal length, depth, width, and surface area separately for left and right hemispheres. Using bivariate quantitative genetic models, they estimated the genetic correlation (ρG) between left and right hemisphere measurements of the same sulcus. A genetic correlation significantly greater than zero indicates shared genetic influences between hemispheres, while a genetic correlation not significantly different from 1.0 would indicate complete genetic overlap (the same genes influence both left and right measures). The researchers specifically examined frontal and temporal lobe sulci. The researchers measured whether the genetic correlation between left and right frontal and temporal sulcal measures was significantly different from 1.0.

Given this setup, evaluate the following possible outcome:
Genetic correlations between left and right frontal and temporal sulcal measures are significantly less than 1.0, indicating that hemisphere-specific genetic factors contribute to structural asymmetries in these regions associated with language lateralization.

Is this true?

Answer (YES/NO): NO